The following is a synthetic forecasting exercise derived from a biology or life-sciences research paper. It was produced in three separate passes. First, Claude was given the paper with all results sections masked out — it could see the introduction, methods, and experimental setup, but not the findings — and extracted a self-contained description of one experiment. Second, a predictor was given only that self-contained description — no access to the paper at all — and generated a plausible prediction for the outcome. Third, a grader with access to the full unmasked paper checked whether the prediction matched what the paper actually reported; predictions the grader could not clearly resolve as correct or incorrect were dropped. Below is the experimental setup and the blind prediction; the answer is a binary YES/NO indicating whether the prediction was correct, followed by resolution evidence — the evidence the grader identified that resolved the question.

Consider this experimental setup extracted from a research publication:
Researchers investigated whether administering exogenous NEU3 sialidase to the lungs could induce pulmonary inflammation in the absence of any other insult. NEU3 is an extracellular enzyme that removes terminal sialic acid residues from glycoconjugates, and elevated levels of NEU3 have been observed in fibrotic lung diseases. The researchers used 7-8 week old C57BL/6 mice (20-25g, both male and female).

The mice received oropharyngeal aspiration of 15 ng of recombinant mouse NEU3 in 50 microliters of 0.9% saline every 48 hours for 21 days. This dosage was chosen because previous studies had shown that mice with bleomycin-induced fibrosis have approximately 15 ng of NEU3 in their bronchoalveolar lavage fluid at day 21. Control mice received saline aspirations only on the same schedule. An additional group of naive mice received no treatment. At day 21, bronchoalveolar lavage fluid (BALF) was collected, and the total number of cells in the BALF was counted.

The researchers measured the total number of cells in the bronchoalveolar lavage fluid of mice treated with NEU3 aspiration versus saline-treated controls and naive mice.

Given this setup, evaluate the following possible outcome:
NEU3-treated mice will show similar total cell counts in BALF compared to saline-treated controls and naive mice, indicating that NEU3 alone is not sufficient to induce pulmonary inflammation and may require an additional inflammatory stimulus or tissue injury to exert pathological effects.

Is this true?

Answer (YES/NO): NO